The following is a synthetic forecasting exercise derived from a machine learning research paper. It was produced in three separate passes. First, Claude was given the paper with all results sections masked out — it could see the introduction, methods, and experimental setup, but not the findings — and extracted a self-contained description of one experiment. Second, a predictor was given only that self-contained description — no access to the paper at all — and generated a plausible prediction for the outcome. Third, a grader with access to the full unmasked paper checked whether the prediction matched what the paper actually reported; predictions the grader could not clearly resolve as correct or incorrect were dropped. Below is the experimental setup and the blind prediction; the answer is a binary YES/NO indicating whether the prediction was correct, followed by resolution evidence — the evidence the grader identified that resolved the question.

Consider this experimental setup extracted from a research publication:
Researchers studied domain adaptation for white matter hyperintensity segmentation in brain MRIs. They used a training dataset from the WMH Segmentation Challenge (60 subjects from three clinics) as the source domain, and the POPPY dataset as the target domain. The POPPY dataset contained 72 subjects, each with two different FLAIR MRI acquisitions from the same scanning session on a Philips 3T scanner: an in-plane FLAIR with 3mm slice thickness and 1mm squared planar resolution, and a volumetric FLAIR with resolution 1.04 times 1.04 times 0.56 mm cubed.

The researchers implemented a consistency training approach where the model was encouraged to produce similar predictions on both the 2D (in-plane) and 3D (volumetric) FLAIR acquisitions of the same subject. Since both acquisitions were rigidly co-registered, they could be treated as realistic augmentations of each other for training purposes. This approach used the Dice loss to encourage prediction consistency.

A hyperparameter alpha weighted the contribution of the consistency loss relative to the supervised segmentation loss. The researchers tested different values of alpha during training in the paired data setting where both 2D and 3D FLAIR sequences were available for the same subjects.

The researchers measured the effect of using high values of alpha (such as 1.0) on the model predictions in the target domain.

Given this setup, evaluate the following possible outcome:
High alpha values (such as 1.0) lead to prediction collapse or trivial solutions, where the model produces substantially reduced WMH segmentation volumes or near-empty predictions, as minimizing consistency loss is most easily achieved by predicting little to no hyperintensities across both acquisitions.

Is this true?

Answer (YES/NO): NO